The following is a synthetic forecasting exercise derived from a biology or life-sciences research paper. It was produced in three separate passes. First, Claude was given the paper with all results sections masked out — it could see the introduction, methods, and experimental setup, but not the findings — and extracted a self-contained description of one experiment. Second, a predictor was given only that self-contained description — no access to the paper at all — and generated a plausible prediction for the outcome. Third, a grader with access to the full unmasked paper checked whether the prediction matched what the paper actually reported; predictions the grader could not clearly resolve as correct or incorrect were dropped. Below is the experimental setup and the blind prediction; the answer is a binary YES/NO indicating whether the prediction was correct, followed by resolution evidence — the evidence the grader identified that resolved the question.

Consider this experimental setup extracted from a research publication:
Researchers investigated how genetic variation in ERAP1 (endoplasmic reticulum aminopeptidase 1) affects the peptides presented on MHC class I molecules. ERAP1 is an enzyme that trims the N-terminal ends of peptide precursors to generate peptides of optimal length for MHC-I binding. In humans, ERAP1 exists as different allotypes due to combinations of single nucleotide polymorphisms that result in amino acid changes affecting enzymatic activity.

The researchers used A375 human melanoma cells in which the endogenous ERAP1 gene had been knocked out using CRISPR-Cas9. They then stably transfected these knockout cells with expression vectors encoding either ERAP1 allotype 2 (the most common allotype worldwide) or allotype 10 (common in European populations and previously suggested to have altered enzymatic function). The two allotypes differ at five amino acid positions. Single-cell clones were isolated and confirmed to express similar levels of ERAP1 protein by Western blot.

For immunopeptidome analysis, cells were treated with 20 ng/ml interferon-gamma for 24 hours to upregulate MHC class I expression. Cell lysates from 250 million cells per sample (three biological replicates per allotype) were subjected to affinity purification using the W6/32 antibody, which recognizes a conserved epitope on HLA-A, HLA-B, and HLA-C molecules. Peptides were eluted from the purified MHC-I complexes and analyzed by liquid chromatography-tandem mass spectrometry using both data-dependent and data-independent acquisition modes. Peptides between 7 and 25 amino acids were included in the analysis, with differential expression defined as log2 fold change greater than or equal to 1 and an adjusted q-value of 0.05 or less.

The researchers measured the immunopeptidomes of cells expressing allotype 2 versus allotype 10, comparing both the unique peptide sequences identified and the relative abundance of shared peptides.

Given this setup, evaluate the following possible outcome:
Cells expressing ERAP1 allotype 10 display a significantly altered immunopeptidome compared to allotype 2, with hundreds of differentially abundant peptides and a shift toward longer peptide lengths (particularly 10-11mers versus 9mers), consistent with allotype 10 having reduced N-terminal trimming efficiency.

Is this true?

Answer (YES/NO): YES